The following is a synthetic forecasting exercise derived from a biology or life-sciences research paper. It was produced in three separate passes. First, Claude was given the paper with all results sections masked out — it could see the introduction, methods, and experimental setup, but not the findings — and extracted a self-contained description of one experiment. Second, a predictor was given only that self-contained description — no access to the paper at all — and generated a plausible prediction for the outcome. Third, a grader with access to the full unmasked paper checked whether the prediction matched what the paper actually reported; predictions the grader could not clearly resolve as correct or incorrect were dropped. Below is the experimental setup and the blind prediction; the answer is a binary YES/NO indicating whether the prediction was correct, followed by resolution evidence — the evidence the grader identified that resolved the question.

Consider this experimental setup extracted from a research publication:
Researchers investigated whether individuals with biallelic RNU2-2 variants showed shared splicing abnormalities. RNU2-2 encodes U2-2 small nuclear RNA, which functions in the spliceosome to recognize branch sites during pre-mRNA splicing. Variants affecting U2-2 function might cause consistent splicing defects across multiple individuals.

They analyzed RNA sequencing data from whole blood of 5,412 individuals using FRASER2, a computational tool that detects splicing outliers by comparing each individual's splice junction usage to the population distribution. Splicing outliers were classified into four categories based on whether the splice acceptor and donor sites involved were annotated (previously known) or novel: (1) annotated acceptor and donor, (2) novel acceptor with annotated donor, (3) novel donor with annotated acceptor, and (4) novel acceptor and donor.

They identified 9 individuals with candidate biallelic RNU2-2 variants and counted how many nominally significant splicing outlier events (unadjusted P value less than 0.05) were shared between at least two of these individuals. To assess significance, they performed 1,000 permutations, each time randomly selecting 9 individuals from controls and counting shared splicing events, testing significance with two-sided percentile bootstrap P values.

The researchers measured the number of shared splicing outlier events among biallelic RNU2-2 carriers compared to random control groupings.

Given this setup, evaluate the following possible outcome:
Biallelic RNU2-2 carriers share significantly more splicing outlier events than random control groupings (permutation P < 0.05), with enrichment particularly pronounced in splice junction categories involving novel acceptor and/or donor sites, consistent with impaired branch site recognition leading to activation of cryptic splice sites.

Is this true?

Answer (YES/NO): NO